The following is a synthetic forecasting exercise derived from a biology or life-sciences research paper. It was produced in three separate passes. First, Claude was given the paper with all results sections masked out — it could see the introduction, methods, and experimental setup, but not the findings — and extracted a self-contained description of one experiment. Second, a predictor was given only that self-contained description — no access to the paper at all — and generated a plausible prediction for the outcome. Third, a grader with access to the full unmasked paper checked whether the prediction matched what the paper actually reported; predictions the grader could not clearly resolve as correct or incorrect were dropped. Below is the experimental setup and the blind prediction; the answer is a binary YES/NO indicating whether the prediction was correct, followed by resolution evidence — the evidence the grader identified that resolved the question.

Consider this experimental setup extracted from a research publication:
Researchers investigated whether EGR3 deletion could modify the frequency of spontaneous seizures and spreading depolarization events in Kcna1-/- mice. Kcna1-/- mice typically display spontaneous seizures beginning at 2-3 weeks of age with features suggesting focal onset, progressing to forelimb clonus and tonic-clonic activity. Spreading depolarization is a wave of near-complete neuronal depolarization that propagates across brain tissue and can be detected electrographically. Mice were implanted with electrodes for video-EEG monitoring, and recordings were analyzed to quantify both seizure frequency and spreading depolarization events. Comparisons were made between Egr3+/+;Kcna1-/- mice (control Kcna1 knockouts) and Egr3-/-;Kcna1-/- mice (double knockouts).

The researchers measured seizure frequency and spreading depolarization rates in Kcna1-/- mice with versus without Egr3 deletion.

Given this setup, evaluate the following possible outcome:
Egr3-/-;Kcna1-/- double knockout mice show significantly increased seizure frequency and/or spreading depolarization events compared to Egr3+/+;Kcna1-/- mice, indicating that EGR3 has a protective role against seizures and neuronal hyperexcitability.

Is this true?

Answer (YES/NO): NO